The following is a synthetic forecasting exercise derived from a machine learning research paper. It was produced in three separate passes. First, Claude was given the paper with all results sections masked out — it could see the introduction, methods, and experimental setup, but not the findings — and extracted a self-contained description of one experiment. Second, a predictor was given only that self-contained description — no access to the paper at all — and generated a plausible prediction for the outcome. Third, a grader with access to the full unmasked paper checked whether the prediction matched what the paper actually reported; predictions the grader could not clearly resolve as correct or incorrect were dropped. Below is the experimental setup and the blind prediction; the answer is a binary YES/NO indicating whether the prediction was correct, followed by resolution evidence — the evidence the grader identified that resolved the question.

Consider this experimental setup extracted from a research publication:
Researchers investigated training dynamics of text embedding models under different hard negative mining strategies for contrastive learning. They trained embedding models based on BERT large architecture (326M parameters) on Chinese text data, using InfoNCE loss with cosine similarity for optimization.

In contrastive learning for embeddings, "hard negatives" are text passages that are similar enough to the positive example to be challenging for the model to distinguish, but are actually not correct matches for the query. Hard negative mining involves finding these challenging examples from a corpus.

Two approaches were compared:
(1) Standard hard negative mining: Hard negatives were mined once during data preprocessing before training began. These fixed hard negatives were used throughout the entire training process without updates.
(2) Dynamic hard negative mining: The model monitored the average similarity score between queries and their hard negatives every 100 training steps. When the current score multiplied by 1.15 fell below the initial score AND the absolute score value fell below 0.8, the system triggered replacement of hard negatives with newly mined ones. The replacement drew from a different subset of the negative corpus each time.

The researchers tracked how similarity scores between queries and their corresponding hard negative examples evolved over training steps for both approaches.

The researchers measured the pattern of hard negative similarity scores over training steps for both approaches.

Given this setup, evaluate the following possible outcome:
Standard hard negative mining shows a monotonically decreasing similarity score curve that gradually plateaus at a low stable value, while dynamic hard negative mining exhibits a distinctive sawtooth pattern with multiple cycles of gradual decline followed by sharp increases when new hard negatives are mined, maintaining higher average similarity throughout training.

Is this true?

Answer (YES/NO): NO